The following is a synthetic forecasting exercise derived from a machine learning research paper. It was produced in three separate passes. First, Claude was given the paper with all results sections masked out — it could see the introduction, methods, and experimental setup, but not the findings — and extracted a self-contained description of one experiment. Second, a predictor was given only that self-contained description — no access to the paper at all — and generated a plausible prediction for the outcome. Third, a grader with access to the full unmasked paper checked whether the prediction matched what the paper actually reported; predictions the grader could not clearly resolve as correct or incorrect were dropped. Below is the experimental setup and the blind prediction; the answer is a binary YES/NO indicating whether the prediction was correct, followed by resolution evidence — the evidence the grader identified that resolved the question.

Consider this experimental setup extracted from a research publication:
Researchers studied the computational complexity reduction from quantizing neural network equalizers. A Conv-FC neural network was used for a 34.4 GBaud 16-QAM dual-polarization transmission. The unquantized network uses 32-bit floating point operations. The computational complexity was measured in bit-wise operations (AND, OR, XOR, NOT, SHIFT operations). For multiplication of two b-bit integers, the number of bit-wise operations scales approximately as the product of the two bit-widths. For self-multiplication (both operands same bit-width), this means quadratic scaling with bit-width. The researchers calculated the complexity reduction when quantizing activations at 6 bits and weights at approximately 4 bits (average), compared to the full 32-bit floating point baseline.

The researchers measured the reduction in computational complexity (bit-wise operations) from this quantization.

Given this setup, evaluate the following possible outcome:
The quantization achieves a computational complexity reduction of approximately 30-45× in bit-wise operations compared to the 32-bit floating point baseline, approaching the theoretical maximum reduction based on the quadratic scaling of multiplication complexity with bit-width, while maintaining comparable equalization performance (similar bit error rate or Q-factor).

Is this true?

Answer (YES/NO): NO